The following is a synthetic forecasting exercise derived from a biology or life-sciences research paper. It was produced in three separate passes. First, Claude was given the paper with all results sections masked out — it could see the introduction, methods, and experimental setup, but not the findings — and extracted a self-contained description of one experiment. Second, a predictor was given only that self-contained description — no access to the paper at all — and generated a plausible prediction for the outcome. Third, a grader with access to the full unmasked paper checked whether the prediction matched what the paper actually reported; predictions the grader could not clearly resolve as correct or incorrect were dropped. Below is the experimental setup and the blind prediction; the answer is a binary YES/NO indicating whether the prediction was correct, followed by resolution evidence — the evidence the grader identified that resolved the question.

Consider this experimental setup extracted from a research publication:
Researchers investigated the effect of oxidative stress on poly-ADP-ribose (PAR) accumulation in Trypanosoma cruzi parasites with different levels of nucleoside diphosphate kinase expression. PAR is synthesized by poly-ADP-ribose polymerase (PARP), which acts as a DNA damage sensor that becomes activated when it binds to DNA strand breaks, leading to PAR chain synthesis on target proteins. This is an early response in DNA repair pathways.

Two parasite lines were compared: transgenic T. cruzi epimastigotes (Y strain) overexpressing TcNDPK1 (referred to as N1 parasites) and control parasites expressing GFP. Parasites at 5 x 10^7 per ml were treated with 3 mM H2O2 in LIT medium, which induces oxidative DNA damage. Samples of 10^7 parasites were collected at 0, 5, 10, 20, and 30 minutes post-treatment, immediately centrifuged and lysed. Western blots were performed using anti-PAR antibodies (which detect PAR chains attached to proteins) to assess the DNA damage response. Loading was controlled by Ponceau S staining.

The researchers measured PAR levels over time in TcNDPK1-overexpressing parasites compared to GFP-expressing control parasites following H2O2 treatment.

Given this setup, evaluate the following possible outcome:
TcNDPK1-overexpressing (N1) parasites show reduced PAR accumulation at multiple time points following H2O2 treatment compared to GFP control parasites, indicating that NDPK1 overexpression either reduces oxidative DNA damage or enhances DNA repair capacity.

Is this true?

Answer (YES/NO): NO